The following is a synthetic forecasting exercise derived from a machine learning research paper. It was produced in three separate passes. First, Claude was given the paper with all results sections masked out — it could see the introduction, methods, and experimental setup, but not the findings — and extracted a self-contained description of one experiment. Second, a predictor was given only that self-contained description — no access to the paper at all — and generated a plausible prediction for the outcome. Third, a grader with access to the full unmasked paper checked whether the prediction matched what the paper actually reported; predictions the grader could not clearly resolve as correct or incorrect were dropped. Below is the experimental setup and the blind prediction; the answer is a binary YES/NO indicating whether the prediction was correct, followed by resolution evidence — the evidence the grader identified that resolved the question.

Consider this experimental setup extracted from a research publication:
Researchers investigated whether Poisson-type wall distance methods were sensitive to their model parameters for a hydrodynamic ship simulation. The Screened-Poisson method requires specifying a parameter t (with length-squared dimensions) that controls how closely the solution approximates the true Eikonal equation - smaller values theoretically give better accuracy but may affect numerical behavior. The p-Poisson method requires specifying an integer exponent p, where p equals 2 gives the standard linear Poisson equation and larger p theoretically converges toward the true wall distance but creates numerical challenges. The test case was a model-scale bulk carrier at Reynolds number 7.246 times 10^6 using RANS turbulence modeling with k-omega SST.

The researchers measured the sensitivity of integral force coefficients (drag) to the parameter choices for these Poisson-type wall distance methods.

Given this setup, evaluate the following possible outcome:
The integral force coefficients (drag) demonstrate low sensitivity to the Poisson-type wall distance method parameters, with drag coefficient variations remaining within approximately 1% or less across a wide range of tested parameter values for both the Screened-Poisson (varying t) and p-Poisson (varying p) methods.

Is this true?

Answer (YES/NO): NO